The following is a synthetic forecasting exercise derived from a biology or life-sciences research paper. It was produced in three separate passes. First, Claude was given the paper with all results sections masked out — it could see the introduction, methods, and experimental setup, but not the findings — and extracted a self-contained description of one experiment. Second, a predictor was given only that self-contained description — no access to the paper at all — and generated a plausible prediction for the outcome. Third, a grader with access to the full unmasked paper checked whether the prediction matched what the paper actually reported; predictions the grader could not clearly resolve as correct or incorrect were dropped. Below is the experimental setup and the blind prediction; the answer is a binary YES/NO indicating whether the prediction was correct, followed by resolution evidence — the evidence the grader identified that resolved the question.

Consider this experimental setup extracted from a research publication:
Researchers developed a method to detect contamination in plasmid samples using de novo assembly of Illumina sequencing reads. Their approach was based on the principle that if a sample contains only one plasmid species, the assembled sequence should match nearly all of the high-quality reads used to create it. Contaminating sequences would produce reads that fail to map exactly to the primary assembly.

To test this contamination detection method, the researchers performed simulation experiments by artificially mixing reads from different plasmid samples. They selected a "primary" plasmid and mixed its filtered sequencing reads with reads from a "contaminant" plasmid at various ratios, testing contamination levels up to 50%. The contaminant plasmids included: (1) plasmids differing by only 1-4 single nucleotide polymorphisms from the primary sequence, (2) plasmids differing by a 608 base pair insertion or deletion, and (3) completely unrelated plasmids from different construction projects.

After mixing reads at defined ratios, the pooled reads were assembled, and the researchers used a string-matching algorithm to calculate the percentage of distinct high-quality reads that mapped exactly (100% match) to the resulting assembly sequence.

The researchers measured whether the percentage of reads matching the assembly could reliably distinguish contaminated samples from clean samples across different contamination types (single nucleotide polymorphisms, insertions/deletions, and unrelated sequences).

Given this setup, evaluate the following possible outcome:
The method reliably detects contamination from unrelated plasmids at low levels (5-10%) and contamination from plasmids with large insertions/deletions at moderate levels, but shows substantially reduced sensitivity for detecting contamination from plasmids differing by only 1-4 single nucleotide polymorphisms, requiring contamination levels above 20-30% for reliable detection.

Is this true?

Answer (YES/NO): NO